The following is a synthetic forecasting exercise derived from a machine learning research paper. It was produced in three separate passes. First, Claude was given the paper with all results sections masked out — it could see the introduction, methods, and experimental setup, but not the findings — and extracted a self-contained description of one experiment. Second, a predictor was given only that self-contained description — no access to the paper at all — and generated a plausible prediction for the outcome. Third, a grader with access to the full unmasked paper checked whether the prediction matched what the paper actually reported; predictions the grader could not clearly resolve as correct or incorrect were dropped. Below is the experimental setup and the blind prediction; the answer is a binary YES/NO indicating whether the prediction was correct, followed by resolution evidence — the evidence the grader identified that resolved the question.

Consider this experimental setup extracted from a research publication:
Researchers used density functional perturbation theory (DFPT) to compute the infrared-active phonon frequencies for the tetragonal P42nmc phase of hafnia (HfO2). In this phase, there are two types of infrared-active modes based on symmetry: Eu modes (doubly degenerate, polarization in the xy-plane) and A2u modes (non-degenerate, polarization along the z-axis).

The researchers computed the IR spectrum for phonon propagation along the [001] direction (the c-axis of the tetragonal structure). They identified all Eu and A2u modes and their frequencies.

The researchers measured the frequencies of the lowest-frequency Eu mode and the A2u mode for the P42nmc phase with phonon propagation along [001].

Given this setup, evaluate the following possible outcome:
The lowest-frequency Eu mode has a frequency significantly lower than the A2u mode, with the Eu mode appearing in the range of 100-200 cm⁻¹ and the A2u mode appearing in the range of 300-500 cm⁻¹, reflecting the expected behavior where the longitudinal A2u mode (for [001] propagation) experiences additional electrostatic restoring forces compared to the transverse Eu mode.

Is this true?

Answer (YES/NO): NO